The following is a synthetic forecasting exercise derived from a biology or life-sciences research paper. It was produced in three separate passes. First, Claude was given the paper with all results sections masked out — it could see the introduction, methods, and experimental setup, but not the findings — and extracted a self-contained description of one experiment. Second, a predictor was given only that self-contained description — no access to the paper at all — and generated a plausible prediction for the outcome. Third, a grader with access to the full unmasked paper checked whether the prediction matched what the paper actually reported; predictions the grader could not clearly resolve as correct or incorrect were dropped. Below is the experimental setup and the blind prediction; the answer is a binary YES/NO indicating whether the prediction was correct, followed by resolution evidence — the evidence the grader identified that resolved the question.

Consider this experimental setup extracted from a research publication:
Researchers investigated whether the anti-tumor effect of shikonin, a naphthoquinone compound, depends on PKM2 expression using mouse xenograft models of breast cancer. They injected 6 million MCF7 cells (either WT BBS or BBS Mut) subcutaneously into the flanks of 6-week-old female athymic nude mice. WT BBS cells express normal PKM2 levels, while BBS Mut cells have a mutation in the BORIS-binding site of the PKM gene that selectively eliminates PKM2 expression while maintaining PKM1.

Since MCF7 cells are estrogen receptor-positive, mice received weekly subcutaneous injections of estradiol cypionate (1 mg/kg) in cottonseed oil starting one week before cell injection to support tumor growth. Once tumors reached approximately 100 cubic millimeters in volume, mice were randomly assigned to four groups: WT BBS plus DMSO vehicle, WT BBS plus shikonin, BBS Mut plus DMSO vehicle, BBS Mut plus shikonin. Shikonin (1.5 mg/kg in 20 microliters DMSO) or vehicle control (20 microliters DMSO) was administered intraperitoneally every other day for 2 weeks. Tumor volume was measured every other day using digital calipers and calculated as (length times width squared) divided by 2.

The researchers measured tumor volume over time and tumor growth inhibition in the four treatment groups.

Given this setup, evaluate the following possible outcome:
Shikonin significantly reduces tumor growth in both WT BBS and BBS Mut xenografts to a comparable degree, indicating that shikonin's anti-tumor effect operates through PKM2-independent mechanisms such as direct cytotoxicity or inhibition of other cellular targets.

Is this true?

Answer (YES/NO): NO